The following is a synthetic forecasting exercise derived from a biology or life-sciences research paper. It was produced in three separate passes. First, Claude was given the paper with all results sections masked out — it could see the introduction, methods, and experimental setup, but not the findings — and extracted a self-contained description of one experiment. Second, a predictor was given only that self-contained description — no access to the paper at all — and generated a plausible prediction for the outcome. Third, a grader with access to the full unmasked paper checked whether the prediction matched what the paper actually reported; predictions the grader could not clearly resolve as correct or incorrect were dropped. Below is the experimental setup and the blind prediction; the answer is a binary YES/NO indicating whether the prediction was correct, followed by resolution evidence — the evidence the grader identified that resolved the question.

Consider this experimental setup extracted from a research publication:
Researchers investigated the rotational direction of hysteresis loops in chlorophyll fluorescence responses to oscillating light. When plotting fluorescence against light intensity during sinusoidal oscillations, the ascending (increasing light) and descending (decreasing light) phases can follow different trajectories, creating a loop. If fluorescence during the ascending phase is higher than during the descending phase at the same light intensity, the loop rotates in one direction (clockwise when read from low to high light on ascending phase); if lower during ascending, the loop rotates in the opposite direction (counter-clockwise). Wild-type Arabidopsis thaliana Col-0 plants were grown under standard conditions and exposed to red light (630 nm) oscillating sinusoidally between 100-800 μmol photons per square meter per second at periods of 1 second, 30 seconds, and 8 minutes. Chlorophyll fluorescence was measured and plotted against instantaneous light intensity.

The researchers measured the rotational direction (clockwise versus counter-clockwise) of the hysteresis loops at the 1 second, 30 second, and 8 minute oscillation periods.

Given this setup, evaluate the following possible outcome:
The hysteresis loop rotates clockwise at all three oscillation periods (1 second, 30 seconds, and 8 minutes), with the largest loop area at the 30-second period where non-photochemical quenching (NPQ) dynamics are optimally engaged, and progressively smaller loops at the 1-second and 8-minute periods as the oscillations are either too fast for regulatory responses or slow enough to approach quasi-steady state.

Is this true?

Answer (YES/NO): NO